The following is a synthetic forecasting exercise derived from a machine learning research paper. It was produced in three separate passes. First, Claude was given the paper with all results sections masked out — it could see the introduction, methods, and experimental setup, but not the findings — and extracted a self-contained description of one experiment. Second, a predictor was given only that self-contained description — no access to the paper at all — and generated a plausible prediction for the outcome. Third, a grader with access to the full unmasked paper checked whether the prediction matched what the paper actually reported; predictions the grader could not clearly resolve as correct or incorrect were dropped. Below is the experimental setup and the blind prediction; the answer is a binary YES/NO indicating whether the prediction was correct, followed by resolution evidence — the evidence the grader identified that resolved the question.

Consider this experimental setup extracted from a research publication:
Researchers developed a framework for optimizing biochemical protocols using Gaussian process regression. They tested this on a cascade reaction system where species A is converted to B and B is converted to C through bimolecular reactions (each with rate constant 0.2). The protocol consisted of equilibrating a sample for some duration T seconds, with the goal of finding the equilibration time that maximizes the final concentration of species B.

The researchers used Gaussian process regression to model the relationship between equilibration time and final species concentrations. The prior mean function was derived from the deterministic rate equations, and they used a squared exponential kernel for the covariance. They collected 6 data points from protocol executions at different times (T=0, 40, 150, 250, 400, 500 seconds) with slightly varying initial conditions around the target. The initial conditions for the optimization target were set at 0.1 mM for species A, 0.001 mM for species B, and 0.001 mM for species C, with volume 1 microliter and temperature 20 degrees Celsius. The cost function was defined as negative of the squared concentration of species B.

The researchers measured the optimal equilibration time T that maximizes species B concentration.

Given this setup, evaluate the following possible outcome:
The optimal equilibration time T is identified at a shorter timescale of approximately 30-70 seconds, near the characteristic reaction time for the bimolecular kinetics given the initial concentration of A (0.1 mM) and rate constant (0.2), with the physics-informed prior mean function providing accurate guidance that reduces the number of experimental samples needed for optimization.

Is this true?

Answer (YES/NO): NO